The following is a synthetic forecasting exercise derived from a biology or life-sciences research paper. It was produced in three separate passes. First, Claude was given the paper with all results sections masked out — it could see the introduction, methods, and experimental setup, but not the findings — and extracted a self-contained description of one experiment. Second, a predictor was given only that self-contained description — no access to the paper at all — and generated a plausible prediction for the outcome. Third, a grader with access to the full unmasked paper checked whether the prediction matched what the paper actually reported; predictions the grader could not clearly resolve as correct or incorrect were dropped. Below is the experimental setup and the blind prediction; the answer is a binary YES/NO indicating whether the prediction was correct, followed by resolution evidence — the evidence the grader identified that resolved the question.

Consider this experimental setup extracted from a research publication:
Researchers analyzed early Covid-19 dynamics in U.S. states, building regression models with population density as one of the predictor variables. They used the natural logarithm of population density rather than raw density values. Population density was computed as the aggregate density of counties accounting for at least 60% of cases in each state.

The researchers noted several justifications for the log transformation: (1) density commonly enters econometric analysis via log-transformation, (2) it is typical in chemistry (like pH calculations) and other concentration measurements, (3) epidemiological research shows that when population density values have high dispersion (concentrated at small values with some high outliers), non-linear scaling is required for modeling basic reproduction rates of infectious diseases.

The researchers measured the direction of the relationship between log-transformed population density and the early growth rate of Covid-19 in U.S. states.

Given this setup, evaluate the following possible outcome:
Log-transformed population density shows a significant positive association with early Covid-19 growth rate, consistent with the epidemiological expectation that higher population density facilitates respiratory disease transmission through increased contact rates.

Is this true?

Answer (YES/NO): YES